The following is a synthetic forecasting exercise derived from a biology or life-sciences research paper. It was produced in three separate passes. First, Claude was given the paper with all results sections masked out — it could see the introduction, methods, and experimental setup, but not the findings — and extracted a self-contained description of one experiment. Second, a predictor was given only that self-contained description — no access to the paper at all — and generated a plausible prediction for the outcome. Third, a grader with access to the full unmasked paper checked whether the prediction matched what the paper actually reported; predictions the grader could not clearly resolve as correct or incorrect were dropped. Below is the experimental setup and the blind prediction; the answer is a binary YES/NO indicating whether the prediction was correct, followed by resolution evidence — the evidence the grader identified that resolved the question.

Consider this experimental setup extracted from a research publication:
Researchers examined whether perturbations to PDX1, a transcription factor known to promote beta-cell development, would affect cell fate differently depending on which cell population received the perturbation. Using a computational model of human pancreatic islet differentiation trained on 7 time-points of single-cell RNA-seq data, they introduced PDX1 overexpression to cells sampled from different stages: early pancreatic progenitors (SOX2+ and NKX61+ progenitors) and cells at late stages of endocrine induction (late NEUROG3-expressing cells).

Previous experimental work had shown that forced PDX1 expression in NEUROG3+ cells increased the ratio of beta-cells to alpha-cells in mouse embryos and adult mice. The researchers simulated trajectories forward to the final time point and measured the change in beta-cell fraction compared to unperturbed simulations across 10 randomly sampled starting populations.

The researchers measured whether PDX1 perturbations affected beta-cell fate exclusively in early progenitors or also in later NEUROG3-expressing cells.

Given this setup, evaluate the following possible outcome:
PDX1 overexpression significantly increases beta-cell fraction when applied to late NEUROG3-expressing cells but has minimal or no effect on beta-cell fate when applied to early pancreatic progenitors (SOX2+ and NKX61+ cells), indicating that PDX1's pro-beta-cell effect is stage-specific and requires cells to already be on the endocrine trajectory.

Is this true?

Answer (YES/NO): NO